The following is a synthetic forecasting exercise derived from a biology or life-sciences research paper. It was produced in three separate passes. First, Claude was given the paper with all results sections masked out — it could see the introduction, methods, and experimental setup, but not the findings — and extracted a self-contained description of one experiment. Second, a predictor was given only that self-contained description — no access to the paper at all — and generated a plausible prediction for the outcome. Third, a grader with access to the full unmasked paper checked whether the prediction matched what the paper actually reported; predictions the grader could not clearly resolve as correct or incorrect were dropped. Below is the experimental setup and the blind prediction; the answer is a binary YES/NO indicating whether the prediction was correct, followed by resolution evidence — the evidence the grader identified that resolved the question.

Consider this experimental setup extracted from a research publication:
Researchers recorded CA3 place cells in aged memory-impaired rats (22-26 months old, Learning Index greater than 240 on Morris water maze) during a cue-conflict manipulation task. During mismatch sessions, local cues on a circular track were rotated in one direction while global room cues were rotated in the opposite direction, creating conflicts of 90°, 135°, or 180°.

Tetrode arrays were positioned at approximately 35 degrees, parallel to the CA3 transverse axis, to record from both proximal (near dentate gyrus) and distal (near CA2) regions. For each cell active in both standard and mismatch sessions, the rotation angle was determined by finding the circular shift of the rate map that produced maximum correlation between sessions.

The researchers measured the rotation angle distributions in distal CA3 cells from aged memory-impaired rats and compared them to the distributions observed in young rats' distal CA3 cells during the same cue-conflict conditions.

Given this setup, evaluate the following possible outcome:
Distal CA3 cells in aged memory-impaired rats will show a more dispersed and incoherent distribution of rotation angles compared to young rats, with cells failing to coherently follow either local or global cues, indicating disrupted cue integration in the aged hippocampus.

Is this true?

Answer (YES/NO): NO